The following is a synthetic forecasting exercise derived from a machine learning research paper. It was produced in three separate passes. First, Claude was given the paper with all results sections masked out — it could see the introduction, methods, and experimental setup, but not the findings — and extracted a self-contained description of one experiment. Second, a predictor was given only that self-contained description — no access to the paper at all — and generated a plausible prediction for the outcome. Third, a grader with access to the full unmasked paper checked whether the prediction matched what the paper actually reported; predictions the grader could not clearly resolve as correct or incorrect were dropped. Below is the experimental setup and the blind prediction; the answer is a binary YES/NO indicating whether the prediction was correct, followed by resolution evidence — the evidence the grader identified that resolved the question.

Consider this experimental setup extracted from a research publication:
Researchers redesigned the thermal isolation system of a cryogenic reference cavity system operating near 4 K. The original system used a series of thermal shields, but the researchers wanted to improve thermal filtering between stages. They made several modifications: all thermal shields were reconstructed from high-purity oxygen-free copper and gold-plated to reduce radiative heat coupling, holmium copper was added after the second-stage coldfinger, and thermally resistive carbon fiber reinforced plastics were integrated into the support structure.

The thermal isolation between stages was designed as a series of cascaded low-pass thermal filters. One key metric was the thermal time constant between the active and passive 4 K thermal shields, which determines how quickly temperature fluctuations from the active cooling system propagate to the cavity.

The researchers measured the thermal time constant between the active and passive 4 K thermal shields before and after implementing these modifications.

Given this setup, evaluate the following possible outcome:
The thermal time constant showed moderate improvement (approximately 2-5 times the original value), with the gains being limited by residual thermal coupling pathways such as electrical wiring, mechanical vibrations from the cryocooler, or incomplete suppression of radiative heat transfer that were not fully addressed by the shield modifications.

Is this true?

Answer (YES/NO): NO